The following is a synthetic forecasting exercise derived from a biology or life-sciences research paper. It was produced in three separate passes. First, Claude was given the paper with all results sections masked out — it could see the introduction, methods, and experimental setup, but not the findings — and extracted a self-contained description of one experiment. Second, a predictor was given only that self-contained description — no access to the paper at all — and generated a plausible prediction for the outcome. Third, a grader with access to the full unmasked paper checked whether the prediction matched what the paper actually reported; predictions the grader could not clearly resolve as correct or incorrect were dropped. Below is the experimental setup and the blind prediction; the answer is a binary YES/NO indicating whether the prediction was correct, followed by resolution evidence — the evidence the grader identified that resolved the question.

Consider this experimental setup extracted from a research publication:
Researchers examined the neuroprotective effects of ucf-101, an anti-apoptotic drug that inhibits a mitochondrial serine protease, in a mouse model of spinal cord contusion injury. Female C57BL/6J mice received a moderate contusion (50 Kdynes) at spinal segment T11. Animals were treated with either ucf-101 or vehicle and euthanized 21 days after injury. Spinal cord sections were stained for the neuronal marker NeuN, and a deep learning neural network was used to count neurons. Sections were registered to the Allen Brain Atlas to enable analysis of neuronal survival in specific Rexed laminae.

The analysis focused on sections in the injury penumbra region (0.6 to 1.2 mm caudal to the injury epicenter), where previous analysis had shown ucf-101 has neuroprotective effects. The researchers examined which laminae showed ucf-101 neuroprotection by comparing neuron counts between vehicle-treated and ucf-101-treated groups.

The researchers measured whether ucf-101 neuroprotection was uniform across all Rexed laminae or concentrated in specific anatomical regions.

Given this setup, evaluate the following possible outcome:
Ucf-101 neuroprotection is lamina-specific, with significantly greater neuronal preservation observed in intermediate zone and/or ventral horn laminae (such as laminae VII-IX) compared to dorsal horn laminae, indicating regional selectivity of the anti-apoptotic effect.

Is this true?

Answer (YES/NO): NO